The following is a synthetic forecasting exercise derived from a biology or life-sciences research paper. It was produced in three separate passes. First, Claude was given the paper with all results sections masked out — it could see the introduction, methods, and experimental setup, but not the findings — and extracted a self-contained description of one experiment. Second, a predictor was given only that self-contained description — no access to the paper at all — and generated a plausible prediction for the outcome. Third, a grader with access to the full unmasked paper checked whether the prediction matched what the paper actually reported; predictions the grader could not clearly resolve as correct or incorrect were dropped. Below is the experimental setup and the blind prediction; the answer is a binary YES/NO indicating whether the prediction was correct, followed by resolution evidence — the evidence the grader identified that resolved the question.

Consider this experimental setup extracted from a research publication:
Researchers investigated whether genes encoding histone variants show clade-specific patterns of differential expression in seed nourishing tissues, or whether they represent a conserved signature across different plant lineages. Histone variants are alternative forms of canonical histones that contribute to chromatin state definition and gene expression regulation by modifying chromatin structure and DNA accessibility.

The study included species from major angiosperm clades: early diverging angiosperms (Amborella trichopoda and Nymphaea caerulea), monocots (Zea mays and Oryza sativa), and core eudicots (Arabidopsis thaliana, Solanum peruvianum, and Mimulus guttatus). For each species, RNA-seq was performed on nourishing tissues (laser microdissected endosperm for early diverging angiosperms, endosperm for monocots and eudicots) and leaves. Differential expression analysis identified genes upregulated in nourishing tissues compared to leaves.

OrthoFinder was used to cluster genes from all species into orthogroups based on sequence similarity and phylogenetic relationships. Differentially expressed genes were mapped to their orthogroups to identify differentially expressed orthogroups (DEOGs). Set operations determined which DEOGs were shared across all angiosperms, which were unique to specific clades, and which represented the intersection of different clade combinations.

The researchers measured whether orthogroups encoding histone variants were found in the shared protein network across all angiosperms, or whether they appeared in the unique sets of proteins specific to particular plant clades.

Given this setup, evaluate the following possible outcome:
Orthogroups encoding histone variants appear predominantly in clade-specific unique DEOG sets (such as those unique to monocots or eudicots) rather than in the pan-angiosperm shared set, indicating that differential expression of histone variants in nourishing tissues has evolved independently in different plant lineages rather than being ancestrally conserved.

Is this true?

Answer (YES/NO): NO